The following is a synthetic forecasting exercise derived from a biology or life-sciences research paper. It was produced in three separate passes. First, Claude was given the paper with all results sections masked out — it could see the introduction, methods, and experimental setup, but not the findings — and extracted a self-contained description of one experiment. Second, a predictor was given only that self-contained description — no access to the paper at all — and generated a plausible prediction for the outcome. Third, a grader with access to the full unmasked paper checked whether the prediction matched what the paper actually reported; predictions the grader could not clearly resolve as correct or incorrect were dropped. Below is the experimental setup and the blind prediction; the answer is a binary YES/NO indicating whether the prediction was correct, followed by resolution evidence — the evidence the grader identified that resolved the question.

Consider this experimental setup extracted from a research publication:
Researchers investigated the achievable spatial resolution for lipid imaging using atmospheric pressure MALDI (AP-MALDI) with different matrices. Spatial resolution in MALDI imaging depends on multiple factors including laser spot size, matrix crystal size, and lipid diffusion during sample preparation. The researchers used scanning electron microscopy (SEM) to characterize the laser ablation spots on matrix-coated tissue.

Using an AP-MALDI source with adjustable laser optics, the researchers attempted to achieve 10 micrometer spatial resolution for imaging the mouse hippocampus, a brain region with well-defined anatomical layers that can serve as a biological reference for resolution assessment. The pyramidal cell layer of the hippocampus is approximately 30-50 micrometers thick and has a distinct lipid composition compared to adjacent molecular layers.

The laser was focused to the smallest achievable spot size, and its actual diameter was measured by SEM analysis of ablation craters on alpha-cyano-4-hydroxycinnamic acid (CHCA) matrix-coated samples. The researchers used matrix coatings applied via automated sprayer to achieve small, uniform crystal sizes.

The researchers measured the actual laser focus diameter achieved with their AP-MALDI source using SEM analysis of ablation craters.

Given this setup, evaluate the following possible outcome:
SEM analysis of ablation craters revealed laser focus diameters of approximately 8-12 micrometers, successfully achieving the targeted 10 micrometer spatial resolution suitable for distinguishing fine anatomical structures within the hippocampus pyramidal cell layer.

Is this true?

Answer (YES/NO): YES